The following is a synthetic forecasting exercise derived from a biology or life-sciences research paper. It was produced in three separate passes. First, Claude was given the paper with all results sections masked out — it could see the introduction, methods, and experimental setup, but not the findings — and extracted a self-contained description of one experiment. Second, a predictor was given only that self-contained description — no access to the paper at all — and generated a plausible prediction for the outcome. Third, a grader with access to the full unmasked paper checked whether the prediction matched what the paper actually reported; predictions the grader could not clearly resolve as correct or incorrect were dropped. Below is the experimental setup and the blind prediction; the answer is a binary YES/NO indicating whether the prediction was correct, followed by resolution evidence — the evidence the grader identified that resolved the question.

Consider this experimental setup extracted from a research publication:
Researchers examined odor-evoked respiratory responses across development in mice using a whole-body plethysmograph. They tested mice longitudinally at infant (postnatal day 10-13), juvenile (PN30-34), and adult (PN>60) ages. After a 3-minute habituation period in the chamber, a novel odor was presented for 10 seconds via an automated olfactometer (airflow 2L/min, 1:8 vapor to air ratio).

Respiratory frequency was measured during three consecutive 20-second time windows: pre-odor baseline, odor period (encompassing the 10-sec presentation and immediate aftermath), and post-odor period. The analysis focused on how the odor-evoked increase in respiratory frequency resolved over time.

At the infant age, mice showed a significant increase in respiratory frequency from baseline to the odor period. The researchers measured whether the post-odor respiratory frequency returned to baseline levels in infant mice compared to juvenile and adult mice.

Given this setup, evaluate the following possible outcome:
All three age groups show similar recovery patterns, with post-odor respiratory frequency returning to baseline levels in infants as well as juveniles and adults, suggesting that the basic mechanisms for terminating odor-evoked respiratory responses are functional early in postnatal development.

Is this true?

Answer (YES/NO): NO